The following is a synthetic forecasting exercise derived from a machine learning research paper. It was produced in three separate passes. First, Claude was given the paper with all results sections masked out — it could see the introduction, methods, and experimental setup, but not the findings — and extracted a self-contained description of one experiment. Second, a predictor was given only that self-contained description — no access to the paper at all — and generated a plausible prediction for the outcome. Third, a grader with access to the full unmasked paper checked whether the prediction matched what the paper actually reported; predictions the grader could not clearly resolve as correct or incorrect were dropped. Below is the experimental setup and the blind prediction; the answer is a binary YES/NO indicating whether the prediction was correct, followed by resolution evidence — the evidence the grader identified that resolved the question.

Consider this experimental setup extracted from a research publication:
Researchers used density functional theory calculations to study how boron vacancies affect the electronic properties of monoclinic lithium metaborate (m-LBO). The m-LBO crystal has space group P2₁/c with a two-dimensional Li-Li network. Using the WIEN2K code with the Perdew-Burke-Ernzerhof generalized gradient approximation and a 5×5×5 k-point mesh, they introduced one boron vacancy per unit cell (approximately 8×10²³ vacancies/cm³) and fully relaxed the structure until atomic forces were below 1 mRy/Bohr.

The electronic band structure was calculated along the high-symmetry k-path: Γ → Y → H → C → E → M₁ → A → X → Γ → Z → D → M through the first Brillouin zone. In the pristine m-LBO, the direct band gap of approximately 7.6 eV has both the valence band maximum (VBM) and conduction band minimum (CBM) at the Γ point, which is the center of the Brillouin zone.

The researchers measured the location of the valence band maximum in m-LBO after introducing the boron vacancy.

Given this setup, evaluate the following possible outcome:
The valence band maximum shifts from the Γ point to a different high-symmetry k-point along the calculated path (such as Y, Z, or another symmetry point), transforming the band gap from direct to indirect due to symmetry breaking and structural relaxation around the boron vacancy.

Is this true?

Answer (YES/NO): NO